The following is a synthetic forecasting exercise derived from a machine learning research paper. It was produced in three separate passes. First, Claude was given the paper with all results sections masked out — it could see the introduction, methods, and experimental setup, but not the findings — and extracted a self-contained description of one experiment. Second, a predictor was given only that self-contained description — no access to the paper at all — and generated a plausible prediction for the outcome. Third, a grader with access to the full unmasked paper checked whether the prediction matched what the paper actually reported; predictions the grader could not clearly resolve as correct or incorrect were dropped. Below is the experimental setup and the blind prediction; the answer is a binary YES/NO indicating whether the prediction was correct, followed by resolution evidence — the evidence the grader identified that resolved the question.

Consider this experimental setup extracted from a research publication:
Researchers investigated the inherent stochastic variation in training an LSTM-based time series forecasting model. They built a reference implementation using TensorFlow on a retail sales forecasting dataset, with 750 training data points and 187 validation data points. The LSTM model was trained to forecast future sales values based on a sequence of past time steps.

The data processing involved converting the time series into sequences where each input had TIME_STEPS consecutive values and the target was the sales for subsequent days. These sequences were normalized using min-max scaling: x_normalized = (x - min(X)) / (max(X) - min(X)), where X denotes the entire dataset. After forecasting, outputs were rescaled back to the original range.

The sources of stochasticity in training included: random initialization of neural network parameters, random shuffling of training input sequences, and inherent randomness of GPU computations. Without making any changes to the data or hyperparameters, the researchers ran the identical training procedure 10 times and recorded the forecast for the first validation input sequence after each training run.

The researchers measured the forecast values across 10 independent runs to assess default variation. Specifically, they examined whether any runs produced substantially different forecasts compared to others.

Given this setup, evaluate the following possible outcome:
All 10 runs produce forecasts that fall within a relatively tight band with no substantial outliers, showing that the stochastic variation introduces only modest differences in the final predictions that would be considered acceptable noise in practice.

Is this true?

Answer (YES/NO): NO